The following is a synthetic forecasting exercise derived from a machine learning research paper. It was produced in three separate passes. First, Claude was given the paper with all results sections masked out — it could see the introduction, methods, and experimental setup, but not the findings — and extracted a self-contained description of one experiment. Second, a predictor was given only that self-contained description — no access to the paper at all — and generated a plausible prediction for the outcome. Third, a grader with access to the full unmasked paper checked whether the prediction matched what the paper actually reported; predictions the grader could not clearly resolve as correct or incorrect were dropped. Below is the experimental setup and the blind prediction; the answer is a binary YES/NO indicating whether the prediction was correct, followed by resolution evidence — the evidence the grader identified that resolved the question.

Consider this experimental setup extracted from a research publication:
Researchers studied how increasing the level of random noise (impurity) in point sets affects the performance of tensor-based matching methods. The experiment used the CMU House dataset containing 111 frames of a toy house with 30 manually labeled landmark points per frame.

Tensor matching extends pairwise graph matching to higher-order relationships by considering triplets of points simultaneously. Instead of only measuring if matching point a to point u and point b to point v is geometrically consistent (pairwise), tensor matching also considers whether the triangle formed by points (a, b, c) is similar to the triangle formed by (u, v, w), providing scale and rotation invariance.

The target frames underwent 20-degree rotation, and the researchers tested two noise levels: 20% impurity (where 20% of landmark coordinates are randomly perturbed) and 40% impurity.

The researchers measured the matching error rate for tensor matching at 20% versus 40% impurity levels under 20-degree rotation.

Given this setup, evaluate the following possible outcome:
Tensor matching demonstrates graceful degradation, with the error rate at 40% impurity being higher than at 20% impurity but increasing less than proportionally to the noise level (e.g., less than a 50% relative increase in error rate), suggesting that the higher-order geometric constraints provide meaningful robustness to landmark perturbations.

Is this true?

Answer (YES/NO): NO